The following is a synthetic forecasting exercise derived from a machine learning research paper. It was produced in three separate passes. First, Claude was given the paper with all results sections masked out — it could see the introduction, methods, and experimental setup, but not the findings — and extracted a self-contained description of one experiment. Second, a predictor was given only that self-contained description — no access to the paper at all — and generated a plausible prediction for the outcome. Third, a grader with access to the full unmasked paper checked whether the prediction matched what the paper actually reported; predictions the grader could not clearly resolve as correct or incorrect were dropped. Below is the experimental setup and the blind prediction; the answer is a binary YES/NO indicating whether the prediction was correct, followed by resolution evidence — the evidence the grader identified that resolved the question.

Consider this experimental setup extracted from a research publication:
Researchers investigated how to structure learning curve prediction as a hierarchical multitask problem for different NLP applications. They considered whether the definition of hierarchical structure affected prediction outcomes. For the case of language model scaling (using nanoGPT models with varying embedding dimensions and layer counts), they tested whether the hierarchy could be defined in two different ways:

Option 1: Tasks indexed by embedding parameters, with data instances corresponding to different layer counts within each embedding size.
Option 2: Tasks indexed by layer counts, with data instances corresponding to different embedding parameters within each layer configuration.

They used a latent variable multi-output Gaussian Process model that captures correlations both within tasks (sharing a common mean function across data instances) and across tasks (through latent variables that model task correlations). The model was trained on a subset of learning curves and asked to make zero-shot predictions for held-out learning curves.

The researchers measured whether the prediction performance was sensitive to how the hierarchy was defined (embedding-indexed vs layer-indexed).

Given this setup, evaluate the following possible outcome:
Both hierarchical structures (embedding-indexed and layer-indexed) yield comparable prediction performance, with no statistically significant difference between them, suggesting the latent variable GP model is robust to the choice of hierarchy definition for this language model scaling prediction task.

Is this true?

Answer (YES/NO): YES